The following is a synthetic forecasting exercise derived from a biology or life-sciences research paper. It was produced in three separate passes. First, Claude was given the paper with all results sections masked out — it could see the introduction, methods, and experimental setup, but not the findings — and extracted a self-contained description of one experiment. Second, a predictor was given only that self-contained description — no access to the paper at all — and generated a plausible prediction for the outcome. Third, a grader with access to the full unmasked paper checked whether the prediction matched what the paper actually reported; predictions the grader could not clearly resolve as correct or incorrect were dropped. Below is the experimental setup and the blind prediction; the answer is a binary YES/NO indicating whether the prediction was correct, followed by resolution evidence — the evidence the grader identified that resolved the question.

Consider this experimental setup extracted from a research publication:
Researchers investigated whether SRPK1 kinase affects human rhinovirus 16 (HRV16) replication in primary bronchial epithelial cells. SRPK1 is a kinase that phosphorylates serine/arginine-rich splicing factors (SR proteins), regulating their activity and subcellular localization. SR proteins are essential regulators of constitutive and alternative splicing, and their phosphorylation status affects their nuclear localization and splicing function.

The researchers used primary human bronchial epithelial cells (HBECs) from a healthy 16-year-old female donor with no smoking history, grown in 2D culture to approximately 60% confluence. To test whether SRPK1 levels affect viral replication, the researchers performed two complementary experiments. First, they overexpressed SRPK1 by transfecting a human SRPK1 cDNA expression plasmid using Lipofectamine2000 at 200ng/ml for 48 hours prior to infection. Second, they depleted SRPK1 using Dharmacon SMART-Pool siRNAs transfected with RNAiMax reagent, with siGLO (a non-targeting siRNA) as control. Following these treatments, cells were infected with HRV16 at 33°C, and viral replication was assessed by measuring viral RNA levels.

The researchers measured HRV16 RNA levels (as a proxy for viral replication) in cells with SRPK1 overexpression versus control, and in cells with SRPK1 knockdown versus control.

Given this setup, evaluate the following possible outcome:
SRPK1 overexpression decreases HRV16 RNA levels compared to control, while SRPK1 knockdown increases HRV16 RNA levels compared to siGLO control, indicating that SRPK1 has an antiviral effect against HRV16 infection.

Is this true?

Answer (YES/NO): NO